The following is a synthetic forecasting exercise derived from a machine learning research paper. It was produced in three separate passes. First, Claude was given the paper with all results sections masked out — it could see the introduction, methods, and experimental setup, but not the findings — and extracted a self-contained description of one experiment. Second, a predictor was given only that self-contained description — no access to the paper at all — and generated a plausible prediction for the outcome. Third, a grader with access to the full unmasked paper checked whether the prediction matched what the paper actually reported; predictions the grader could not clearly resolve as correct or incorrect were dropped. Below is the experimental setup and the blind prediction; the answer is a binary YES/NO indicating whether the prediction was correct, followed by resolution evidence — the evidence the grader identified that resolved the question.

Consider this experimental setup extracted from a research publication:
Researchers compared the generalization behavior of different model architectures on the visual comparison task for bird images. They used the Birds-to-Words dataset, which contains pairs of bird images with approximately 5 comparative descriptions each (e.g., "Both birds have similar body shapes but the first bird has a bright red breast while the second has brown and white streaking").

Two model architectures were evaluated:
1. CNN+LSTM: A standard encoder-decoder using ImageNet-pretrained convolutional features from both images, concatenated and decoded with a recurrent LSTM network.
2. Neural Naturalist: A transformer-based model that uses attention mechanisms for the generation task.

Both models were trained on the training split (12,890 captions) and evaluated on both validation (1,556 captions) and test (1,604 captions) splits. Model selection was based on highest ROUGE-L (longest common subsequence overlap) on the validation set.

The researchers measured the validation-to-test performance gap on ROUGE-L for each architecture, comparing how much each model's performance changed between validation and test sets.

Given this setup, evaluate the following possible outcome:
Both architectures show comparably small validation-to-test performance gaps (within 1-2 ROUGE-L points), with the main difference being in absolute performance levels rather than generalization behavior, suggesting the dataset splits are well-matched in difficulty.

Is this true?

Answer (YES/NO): NO